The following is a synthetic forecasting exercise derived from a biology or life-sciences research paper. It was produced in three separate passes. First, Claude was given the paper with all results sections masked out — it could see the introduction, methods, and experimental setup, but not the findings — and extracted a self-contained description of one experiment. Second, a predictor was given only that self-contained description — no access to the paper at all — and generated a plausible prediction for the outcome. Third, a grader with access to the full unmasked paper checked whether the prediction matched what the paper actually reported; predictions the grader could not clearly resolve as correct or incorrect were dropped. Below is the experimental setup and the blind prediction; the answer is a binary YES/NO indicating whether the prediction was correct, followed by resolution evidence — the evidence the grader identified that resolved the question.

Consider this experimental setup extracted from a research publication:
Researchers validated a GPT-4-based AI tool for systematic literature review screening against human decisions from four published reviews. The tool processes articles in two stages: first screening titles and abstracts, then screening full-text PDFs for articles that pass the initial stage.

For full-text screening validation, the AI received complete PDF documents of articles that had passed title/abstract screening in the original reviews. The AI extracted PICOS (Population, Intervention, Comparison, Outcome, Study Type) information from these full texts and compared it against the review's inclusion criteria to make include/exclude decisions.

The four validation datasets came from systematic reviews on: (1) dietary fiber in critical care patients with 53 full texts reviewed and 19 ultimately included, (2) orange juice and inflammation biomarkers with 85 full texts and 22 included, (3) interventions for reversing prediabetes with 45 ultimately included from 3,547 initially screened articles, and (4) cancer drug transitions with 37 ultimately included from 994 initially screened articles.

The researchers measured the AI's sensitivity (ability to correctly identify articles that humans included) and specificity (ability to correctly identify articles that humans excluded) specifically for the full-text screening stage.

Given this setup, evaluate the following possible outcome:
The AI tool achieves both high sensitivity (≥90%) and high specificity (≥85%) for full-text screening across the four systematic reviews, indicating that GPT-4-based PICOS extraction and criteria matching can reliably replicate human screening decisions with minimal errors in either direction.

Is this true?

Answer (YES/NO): NO